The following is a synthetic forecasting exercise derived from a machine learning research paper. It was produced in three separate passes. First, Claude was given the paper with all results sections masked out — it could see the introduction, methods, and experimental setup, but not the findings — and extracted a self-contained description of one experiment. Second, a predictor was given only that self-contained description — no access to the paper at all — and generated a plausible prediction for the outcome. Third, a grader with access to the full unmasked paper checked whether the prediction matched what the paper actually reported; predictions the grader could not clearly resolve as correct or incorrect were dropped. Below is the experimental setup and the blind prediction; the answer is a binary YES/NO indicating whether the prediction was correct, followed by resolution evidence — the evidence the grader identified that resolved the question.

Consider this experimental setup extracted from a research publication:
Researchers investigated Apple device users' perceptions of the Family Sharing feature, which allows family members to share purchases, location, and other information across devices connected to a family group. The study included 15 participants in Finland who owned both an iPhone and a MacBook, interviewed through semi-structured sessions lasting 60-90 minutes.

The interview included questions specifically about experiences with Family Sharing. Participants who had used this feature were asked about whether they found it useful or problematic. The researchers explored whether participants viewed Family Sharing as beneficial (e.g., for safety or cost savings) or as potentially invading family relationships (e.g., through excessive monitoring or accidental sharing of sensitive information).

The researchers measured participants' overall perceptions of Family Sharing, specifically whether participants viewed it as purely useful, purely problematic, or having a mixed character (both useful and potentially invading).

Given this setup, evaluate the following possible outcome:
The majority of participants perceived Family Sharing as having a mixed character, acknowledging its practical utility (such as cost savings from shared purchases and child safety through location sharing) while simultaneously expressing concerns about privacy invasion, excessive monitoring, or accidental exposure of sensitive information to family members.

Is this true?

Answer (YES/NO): NO